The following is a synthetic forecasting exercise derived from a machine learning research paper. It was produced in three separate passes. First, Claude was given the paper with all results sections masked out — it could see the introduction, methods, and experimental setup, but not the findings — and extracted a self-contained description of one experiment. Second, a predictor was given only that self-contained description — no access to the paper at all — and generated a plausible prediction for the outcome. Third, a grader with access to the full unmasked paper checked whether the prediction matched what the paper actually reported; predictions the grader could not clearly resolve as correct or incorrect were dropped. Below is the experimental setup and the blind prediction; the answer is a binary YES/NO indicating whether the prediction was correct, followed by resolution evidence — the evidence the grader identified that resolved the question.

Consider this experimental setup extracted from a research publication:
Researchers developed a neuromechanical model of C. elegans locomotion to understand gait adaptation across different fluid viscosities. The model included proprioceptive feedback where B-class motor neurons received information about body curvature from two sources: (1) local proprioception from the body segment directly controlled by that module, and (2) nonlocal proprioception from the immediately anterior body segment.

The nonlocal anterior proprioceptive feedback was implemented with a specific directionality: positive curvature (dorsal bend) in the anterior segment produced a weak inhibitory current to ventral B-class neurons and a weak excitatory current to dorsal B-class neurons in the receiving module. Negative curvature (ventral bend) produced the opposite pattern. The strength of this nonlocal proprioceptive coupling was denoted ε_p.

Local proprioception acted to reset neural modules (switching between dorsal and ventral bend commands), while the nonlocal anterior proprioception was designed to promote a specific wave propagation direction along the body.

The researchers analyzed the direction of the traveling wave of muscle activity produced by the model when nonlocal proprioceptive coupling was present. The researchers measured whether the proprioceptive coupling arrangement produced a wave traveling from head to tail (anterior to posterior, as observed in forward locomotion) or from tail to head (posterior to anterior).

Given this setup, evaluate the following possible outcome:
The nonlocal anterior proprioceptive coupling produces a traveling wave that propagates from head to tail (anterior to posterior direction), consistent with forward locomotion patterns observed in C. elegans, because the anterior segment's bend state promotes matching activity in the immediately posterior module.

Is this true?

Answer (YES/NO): YES